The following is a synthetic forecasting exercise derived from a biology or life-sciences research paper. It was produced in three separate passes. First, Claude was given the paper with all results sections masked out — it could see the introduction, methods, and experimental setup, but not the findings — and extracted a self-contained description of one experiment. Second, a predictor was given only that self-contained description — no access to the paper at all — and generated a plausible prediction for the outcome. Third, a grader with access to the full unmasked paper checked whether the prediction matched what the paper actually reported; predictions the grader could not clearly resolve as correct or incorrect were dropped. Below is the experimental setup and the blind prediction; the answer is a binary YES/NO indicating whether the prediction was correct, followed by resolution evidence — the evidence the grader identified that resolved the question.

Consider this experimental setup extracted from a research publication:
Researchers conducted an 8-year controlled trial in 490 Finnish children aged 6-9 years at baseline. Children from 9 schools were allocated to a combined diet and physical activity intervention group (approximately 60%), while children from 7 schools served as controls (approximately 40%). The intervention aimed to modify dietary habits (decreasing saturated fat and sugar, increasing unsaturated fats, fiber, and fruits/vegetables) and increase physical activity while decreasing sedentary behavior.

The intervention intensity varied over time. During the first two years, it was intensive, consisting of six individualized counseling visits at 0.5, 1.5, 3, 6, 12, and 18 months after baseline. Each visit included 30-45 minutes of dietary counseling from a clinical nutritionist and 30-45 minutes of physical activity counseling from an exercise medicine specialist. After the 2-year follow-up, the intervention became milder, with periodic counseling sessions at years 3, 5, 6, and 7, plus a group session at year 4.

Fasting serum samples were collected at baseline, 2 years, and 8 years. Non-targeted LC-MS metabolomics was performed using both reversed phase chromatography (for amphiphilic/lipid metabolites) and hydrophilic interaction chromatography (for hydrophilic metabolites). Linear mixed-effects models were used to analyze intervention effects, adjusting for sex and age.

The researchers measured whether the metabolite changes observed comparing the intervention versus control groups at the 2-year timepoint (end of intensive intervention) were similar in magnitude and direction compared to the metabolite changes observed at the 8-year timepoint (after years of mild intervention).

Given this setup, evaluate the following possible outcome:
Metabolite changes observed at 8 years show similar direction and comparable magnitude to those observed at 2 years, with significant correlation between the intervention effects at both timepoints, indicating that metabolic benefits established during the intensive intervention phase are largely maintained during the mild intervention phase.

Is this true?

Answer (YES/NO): NO